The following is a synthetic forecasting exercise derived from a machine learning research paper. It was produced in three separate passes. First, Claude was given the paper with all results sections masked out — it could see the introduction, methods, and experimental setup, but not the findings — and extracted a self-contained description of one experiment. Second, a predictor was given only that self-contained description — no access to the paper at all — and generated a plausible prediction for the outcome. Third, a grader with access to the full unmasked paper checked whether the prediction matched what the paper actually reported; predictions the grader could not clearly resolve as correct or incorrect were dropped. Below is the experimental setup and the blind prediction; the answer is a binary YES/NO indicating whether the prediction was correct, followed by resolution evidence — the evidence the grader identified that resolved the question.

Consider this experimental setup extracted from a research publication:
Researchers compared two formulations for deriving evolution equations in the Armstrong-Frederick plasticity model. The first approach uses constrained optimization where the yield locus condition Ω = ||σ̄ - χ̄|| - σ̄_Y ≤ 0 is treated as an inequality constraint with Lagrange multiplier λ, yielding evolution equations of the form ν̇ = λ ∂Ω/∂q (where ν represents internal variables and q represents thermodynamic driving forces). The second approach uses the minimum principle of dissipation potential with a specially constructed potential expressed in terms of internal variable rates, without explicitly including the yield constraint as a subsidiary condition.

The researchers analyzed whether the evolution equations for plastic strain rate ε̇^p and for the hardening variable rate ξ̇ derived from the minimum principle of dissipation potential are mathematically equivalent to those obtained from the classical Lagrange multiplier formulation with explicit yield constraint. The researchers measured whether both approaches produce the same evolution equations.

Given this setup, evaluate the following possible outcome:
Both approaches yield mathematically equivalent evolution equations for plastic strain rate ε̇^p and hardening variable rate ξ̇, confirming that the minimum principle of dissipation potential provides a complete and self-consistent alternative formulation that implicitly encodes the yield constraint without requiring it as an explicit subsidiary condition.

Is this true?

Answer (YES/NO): YES